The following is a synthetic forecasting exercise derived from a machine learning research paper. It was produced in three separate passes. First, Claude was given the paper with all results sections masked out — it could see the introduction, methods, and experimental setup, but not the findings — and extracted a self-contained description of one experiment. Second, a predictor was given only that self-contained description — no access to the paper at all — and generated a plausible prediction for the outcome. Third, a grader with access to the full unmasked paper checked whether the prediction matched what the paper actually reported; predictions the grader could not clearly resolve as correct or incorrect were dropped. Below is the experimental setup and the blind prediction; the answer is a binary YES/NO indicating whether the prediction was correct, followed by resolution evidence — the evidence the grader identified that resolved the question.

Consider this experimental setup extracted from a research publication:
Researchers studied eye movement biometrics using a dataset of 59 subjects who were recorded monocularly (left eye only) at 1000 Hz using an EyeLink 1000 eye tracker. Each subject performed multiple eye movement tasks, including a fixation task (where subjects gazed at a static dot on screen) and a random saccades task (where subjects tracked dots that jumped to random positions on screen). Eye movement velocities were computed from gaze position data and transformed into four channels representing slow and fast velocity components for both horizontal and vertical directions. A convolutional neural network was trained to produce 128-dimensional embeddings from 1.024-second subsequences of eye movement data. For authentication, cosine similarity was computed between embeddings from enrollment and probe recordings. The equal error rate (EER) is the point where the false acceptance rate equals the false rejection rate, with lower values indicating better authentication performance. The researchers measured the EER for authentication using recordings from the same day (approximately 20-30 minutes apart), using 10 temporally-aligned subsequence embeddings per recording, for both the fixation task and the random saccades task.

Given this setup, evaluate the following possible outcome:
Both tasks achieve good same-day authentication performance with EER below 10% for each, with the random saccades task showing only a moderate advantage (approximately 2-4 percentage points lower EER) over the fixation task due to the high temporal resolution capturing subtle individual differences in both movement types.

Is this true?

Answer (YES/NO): NO